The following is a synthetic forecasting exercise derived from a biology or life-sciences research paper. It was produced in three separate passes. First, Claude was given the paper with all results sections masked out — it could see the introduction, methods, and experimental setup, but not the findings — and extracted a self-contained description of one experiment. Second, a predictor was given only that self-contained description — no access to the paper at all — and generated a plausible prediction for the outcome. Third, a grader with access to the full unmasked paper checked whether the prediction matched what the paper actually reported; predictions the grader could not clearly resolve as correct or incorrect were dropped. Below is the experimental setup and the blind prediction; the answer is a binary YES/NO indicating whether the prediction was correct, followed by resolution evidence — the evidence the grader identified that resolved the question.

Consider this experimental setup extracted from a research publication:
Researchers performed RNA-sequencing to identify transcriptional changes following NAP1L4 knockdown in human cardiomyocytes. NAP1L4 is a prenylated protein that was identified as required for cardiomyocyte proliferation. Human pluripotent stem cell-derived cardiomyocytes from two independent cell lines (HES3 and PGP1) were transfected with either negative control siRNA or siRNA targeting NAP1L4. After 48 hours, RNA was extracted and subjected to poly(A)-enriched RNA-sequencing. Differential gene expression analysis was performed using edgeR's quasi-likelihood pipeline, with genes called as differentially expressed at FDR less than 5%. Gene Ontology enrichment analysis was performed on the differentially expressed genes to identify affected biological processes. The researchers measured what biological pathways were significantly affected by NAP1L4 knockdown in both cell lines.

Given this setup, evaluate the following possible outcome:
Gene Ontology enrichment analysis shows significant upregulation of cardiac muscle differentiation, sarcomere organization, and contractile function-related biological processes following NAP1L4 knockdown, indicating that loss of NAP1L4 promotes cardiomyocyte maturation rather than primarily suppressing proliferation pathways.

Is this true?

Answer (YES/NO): NO